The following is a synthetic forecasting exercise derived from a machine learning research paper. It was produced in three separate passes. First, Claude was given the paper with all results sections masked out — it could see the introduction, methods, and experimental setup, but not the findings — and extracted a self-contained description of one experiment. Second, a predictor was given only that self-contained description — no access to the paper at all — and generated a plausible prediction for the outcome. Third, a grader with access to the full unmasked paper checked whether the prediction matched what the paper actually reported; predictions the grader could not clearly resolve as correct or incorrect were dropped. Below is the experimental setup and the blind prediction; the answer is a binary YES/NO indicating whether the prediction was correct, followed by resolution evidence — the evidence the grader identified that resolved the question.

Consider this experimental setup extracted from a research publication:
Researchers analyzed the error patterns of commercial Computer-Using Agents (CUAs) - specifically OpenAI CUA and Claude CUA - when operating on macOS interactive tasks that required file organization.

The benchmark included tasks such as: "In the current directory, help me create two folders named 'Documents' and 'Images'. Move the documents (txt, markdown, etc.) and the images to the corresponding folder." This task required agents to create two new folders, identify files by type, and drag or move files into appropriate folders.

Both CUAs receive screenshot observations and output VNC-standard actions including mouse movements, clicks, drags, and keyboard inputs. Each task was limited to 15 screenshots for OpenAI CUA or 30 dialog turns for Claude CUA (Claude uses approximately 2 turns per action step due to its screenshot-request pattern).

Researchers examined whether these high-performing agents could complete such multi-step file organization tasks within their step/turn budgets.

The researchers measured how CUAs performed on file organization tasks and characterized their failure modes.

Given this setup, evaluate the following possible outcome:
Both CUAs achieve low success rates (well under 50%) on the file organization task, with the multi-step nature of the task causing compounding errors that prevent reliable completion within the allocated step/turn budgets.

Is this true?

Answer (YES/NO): YES